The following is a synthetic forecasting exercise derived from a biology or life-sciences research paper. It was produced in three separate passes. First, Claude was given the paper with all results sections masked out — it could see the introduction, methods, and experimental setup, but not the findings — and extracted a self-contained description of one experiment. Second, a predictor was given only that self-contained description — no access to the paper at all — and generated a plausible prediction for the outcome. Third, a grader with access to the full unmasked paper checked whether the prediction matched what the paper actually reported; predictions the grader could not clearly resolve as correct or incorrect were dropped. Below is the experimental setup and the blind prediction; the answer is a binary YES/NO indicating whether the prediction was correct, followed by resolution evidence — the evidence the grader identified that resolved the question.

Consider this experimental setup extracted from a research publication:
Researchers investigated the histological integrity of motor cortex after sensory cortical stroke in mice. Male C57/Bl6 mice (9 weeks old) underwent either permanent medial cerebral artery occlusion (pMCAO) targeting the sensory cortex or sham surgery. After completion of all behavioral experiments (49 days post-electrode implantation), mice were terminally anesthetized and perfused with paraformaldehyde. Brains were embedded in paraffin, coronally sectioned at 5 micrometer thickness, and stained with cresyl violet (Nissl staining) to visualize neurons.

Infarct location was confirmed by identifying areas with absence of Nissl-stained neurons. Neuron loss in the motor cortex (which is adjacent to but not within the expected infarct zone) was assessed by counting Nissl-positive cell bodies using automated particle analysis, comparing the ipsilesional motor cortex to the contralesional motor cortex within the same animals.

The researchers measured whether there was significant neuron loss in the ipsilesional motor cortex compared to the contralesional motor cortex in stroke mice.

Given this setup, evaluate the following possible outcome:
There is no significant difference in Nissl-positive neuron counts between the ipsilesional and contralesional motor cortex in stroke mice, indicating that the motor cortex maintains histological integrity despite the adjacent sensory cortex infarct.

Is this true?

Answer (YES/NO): YES